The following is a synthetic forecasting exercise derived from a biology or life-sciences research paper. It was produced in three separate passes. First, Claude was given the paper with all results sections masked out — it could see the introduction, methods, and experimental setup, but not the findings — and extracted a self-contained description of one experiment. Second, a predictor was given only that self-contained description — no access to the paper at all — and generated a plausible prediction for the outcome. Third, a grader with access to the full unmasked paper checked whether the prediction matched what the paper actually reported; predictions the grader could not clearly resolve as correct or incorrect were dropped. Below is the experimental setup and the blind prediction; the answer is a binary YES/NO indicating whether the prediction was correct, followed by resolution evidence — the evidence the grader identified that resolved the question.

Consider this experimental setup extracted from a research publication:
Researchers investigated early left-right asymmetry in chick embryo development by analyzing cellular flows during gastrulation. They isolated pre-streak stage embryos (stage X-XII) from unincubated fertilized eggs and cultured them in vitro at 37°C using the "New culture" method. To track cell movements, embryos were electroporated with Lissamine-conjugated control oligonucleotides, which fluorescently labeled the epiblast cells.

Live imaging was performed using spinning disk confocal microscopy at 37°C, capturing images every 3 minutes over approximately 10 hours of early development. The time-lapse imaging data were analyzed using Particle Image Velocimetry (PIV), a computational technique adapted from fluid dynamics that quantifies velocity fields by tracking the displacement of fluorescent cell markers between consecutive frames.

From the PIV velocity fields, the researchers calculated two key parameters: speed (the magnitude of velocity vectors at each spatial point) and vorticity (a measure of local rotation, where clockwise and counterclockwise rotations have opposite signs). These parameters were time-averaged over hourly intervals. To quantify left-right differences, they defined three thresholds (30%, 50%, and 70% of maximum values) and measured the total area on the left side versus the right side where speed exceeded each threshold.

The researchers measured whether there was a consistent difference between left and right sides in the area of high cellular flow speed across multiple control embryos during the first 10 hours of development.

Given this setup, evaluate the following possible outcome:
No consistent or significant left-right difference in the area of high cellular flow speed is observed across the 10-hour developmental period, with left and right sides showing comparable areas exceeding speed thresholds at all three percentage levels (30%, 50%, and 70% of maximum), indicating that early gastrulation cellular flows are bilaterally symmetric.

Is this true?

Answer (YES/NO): NO